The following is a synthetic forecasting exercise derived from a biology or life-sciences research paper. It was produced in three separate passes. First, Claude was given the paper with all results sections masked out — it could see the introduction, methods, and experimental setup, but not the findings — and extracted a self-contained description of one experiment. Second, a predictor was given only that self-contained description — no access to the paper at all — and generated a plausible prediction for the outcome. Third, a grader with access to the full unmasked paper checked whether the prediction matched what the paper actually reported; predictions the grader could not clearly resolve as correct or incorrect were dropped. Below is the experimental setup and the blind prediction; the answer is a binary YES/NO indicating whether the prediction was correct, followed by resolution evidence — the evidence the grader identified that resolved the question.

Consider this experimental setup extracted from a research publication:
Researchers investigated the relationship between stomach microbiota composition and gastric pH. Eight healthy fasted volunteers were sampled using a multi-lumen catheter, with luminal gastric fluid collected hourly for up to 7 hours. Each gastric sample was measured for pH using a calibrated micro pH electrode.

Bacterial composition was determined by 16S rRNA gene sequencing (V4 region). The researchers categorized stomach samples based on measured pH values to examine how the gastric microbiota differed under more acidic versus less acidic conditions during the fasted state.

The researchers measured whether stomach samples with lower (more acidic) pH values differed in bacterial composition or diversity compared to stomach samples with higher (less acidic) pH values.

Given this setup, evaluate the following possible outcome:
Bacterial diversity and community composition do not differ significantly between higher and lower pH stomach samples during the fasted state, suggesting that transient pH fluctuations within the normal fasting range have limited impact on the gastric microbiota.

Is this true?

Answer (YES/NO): YES